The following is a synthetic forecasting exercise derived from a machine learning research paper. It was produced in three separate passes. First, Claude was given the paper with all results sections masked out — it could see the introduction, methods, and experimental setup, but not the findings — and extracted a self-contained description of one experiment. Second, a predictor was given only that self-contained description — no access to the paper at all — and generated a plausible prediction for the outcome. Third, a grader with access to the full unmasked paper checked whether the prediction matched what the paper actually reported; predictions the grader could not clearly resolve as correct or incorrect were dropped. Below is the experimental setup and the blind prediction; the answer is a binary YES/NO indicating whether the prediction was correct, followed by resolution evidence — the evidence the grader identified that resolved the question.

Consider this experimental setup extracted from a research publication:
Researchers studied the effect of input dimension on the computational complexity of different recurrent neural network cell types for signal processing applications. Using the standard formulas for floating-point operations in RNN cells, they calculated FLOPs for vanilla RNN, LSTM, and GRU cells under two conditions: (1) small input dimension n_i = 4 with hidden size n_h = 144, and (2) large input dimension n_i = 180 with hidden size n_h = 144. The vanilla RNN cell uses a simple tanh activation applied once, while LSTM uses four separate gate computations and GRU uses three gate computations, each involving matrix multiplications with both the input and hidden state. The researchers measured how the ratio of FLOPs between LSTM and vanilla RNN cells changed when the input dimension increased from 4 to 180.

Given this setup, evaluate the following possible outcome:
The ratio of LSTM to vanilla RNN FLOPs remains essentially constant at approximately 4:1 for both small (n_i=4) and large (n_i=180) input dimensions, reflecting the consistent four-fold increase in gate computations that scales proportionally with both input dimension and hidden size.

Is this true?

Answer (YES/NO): YES